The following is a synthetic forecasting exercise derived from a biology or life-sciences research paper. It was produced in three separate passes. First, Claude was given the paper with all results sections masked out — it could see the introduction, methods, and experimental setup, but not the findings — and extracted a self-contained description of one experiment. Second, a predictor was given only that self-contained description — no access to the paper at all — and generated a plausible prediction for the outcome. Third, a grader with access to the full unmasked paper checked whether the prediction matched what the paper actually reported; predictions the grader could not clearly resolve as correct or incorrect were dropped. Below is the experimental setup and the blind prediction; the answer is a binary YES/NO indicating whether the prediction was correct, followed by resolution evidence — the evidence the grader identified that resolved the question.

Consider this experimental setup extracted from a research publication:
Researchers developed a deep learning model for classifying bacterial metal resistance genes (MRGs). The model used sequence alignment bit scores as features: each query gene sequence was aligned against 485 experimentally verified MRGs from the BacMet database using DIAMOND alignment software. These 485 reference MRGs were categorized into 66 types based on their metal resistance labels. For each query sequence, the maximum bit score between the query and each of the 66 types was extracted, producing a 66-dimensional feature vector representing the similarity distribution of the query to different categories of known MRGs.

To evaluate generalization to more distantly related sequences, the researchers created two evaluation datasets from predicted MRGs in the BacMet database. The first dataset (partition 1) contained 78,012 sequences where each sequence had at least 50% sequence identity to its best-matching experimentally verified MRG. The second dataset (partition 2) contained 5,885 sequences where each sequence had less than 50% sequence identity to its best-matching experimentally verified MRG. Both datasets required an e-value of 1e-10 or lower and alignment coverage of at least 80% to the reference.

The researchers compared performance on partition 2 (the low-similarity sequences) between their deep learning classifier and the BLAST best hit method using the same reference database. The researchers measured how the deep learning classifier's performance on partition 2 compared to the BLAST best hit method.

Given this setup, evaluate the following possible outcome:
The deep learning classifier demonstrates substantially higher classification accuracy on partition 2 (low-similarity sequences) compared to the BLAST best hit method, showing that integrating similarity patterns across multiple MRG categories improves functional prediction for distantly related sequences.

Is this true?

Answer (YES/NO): NO